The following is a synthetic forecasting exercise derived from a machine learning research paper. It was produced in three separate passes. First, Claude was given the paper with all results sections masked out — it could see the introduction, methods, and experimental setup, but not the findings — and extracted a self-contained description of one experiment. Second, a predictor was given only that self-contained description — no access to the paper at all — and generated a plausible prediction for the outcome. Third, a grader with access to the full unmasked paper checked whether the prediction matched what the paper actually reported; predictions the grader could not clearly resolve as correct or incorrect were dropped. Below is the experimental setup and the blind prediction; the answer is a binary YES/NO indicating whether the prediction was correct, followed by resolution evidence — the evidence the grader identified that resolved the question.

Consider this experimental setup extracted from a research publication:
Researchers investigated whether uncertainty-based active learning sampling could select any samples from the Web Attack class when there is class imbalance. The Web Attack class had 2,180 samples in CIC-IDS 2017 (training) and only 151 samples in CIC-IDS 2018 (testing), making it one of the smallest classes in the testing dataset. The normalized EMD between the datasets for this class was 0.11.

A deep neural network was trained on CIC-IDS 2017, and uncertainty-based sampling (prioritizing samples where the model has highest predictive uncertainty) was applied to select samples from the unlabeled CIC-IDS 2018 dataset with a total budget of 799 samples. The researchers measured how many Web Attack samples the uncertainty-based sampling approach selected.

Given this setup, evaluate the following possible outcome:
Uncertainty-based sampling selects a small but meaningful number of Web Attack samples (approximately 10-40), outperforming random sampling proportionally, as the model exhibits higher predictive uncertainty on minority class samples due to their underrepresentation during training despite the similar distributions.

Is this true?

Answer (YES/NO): YES